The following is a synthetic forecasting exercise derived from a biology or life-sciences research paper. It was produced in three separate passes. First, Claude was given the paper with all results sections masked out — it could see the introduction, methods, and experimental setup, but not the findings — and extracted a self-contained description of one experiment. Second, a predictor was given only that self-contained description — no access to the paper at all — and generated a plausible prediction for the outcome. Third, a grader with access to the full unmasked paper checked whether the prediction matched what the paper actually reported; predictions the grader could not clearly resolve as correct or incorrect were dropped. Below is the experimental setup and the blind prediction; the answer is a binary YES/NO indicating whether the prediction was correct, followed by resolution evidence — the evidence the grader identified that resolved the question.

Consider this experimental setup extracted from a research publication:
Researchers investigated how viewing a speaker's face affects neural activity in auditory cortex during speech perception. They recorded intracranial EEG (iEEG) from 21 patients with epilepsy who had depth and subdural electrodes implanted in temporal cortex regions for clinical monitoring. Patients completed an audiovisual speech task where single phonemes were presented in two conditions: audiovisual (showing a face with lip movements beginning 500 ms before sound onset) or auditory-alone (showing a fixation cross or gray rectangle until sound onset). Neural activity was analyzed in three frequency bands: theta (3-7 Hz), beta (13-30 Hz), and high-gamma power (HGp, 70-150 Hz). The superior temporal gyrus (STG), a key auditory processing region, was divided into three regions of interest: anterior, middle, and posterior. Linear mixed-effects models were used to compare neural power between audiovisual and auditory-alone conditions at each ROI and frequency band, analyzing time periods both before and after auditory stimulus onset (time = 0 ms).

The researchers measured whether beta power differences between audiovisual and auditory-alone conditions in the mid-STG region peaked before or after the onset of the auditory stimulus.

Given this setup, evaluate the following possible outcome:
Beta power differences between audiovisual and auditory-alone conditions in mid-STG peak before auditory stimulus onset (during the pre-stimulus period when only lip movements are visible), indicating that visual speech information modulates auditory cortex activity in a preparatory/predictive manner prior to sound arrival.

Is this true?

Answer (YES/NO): YES